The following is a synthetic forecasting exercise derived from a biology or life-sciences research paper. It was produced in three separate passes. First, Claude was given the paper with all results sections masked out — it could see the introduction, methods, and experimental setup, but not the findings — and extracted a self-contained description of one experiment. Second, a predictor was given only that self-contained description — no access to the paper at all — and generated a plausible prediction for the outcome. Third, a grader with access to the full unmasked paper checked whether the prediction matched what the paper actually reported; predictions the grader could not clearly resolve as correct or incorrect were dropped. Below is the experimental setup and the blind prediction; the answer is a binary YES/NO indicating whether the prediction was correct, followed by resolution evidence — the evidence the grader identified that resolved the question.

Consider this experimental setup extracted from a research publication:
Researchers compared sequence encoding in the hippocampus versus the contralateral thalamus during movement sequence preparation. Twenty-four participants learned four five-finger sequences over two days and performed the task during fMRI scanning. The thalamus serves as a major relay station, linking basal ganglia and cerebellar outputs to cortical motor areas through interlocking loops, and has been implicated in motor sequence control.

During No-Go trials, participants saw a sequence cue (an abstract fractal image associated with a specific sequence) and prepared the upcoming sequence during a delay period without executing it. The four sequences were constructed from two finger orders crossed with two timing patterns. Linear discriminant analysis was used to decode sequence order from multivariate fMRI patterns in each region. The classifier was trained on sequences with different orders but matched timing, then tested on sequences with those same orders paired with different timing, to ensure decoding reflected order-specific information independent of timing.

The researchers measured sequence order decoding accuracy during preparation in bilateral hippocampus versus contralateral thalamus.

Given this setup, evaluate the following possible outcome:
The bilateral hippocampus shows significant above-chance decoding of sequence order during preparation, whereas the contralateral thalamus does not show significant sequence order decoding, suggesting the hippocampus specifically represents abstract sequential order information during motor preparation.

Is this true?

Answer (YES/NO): NO